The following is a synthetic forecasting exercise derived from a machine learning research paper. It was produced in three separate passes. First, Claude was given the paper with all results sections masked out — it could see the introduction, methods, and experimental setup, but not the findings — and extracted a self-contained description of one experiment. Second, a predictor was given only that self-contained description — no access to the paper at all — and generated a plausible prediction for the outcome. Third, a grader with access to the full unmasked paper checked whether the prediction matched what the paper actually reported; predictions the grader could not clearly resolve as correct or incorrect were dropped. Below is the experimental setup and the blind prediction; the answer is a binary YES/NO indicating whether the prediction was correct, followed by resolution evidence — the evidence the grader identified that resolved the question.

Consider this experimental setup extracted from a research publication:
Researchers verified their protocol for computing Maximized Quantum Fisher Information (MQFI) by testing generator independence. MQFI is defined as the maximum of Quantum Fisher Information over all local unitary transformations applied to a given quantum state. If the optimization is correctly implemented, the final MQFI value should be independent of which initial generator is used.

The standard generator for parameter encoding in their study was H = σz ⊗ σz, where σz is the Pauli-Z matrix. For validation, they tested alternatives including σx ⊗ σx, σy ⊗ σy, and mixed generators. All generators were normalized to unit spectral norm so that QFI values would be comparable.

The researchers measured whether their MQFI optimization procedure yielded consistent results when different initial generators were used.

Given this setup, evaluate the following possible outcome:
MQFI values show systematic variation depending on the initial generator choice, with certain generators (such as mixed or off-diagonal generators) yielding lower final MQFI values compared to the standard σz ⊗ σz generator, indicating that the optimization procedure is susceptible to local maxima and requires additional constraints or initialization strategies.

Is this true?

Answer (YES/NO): NO